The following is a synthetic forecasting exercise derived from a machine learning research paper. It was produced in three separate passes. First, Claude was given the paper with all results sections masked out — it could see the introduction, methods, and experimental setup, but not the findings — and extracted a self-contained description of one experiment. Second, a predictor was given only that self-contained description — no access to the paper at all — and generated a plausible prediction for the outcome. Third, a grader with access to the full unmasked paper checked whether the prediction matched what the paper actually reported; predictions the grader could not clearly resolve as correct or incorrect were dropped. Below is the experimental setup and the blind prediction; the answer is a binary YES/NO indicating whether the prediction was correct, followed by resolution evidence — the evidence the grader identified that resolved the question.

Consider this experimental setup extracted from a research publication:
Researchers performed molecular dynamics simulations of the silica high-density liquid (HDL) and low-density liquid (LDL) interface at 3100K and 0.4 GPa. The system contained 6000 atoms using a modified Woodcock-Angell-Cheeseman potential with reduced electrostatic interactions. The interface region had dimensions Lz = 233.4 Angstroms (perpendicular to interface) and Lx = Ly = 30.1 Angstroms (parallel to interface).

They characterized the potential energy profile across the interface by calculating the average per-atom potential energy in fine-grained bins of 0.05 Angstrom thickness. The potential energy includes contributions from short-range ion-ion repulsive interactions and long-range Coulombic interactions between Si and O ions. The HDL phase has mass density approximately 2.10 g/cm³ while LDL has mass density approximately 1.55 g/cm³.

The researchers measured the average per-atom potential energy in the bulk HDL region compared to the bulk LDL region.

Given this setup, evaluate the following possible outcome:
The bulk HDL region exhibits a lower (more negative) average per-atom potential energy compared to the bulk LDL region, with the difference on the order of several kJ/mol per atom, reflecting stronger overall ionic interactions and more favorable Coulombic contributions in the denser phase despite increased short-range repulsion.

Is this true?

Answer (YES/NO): NO